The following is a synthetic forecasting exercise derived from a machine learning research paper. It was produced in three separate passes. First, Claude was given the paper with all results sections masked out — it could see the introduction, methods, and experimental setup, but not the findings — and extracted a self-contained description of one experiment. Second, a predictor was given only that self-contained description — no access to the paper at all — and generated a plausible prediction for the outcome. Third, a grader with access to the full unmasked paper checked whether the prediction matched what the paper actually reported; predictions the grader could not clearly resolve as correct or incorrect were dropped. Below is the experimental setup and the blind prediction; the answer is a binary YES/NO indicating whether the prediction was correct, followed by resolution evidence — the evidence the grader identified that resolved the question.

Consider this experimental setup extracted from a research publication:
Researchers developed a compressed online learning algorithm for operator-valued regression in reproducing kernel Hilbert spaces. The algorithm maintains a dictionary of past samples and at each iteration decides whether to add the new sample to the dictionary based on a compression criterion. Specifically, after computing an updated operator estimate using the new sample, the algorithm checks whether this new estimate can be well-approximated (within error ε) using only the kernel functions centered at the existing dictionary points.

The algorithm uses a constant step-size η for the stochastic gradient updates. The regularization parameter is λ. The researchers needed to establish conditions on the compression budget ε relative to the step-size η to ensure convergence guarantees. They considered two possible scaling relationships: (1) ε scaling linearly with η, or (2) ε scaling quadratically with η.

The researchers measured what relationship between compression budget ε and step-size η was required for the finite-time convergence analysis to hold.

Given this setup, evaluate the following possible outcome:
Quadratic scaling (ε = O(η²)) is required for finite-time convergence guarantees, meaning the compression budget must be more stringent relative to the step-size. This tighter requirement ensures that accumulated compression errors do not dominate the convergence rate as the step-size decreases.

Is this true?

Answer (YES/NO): YES